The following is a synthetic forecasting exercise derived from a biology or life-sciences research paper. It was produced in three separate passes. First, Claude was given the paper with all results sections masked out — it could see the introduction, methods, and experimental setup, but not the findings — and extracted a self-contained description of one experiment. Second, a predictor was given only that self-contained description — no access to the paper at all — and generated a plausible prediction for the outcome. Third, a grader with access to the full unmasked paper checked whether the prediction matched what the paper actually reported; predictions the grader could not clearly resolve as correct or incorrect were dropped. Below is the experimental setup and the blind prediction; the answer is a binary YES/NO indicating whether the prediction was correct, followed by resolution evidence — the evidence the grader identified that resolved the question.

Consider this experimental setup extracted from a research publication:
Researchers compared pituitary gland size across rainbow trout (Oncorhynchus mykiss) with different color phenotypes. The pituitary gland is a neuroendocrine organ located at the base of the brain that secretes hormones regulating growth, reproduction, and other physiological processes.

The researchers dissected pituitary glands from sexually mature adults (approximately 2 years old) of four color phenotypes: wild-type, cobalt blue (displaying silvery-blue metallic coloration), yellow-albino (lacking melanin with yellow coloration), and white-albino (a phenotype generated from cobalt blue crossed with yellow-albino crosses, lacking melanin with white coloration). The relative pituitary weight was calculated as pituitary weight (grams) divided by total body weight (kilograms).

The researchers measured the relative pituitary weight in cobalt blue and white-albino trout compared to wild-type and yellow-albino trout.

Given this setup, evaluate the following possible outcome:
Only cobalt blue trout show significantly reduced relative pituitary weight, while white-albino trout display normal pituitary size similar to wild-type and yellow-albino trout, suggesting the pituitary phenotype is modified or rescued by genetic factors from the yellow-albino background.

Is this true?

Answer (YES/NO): NO